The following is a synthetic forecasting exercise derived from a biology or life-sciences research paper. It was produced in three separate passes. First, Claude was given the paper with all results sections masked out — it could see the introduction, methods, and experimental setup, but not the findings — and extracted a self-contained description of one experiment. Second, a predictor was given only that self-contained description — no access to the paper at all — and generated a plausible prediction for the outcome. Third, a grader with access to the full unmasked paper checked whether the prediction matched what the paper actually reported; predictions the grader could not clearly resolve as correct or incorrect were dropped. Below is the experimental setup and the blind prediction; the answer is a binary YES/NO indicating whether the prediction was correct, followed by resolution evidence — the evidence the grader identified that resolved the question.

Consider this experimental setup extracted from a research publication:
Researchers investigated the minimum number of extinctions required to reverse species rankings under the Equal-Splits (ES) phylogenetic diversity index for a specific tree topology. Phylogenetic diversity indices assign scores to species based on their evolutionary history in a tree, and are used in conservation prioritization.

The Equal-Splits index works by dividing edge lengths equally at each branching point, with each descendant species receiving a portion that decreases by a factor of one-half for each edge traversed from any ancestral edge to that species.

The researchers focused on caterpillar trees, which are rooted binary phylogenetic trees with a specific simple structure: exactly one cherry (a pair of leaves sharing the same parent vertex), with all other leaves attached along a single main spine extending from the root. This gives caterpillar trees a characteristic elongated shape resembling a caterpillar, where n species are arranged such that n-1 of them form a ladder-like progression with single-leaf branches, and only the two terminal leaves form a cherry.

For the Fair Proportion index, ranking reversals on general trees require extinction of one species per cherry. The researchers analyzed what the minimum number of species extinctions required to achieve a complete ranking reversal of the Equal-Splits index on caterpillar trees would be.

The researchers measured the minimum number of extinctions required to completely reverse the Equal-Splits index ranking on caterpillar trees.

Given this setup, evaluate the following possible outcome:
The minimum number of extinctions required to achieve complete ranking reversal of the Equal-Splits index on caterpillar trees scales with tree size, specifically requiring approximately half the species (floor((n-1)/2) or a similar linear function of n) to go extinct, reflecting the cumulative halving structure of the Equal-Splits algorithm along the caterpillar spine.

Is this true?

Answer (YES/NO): NO